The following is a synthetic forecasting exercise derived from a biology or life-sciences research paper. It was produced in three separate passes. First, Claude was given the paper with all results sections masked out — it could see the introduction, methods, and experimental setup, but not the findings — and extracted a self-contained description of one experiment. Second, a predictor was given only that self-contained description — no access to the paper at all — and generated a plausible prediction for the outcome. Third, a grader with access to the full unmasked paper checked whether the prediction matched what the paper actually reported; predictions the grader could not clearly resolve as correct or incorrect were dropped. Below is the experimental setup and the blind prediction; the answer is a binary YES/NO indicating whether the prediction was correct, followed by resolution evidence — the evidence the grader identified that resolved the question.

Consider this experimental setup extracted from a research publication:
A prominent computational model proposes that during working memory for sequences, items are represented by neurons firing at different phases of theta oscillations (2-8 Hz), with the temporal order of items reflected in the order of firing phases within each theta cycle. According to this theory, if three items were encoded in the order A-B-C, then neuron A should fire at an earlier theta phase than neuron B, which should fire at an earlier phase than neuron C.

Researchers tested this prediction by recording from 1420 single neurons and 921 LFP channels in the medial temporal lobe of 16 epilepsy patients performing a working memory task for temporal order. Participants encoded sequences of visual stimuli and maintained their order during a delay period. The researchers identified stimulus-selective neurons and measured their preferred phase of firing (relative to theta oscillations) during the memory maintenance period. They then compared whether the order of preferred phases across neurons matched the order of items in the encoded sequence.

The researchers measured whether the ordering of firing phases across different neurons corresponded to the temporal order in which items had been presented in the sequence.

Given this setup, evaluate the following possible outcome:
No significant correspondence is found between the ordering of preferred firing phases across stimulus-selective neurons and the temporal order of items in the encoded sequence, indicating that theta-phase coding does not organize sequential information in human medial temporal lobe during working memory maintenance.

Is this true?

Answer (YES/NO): NO